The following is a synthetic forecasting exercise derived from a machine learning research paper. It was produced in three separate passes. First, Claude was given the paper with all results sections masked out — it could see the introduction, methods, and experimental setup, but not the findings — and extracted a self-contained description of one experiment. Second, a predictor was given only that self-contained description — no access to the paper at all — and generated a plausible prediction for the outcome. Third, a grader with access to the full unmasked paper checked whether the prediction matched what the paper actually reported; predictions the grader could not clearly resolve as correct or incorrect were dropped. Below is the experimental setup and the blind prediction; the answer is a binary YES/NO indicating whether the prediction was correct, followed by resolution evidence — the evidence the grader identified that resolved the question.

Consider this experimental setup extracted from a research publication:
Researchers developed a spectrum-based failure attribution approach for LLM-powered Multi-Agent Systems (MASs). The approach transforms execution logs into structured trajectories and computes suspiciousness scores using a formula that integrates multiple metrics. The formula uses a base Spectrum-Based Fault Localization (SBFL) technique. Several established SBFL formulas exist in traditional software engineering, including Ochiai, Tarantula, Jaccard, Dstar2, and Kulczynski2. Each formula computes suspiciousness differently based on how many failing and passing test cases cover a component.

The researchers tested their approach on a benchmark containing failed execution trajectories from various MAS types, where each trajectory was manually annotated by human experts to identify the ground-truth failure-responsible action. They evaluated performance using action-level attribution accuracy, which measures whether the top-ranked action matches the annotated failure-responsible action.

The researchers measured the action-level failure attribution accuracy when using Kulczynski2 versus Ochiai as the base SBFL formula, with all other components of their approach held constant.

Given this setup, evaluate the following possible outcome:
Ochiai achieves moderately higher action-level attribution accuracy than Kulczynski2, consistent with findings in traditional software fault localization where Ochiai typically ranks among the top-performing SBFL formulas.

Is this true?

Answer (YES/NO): NO